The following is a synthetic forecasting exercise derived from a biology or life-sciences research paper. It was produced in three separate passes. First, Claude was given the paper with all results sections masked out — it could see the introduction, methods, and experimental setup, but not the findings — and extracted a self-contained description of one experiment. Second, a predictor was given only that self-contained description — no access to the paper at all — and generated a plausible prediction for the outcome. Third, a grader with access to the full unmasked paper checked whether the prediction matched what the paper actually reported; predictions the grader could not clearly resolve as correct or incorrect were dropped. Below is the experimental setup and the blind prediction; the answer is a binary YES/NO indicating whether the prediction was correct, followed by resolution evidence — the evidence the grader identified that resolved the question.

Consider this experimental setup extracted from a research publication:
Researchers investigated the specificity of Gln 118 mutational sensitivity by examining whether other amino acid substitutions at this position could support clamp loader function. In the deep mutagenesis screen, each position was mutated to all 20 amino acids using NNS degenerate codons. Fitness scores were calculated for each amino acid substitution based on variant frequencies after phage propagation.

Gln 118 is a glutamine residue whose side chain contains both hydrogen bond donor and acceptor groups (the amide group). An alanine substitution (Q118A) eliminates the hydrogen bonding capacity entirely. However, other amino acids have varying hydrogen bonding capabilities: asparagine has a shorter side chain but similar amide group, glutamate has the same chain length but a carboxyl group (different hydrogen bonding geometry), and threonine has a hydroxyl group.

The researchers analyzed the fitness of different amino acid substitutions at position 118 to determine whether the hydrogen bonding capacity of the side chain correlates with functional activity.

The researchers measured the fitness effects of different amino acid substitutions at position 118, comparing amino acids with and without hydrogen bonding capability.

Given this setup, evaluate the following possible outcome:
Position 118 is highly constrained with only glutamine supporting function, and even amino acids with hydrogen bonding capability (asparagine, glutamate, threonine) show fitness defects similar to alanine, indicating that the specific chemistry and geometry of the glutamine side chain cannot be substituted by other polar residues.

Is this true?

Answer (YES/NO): NO